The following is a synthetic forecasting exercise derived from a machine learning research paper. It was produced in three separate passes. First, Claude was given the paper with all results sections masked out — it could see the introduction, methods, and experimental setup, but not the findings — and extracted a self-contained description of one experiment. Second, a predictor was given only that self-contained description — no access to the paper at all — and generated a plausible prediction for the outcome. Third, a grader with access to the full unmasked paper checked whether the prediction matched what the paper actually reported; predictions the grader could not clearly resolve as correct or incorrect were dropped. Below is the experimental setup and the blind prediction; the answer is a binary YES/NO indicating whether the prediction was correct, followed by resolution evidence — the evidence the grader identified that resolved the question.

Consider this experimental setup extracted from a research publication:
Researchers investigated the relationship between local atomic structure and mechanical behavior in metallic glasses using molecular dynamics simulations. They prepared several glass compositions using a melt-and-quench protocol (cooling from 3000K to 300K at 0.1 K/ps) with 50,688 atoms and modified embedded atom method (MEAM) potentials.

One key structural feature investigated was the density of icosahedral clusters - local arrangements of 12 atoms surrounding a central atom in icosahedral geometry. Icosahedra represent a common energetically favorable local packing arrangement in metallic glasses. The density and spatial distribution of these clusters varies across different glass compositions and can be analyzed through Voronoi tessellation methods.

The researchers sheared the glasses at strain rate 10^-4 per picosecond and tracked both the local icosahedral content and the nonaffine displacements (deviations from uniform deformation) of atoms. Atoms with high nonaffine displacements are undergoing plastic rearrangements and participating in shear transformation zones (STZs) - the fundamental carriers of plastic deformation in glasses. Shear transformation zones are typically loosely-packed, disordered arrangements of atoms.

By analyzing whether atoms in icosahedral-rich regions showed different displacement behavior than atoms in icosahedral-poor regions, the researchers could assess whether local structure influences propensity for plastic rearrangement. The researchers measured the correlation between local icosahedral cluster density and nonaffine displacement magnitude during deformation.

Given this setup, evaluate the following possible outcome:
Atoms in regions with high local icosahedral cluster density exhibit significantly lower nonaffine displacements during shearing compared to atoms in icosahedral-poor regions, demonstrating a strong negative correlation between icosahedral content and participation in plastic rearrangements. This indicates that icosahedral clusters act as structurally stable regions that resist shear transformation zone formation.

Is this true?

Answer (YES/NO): YES